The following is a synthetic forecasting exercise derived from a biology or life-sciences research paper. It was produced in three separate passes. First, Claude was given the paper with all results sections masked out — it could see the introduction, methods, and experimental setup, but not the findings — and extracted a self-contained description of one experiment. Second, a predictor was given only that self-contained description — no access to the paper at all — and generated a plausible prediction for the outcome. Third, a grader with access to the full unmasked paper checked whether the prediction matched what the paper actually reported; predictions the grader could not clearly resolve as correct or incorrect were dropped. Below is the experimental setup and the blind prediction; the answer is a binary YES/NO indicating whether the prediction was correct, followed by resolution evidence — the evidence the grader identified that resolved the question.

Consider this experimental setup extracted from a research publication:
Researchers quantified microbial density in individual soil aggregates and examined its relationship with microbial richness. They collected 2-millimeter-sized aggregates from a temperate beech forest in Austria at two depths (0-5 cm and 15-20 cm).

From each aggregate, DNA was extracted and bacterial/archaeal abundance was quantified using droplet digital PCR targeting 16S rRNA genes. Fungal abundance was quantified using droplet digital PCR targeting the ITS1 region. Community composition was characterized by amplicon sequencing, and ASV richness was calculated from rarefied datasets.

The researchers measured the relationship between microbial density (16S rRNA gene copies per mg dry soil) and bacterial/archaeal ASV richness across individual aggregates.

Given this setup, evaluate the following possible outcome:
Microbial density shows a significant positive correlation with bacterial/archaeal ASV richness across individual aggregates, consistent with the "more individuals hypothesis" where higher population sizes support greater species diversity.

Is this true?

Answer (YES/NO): NO